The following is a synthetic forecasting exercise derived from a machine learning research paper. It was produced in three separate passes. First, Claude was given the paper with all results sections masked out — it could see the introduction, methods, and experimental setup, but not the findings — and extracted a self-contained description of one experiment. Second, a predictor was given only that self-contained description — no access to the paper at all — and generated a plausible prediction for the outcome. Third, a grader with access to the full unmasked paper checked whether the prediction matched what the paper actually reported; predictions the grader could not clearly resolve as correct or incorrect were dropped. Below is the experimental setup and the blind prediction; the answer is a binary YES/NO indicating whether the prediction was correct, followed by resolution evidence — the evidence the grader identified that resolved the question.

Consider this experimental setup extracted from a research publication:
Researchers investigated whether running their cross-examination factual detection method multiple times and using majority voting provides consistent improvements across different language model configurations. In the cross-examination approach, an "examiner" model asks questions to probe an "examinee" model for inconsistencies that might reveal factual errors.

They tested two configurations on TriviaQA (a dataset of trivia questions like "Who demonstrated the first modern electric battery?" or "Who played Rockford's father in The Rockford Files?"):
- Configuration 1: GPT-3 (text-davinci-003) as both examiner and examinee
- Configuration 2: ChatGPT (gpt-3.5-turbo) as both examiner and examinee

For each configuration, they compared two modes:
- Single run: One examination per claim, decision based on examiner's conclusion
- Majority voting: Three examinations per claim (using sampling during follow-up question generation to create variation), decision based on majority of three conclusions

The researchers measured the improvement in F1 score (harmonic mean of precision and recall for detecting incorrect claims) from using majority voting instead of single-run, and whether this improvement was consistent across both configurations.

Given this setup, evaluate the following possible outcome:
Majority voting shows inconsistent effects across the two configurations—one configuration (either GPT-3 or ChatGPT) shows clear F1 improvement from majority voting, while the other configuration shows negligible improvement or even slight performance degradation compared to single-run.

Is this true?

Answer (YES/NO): NO